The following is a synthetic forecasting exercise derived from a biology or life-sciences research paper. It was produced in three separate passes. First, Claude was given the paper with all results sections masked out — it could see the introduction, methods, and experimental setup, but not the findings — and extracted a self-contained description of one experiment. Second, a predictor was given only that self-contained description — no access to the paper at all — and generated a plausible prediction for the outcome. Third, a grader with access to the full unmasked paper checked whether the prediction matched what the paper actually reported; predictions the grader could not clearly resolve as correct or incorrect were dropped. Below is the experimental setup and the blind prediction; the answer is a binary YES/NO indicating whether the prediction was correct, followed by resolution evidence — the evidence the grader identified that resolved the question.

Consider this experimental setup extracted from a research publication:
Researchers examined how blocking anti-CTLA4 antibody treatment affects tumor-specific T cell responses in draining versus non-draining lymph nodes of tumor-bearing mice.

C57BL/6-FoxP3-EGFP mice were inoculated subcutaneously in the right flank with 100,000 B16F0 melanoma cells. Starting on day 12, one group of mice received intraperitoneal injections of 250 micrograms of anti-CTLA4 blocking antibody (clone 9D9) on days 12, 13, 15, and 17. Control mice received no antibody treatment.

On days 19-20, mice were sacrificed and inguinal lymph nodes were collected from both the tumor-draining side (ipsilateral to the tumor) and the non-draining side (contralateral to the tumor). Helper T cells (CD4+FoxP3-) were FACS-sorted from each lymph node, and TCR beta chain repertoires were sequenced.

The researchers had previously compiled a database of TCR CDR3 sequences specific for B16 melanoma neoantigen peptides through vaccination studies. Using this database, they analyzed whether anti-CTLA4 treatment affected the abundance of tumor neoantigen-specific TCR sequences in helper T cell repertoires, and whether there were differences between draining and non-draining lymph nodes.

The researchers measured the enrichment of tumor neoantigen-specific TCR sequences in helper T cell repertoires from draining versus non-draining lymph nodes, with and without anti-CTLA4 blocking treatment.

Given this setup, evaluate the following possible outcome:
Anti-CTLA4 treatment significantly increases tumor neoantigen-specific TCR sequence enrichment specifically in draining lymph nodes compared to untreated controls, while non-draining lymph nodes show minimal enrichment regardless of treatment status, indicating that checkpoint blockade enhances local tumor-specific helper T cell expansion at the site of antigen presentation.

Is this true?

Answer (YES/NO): NO